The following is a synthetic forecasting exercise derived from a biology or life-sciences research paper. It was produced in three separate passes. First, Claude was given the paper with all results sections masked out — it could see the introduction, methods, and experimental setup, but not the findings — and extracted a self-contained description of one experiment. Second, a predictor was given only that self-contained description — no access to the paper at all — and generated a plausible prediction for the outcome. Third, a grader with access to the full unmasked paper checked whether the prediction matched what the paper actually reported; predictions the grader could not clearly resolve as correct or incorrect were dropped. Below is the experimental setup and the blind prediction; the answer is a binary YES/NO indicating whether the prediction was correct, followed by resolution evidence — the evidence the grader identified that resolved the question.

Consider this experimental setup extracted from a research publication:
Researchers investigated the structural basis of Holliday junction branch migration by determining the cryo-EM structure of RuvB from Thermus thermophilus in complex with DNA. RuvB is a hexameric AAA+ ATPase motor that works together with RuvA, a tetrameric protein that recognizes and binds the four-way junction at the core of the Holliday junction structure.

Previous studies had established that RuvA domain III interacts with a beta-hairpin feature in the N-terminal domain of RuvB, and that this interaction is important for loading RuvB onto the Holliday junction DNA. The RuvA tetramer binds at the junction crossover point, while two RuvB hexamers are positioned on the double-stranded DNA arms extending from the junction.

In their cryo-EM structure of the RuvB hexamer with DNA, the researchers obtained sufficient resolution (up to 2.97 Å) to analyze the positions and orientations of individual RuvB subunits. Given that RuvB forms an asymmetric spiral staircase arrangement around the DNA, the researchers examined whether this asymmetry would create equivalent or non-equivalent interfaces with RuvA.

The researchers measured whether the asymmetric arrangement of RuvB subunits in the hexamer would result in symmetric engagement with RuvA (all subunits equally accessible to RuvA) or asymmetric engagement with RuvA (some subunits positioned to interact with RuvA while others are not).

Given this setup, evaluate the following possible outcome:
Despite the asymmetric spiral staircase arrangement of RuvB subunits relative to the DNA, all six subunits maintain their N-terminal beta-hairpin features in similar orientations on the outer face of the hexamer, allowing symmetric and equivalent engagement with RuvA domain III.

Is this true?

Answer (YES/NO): NO